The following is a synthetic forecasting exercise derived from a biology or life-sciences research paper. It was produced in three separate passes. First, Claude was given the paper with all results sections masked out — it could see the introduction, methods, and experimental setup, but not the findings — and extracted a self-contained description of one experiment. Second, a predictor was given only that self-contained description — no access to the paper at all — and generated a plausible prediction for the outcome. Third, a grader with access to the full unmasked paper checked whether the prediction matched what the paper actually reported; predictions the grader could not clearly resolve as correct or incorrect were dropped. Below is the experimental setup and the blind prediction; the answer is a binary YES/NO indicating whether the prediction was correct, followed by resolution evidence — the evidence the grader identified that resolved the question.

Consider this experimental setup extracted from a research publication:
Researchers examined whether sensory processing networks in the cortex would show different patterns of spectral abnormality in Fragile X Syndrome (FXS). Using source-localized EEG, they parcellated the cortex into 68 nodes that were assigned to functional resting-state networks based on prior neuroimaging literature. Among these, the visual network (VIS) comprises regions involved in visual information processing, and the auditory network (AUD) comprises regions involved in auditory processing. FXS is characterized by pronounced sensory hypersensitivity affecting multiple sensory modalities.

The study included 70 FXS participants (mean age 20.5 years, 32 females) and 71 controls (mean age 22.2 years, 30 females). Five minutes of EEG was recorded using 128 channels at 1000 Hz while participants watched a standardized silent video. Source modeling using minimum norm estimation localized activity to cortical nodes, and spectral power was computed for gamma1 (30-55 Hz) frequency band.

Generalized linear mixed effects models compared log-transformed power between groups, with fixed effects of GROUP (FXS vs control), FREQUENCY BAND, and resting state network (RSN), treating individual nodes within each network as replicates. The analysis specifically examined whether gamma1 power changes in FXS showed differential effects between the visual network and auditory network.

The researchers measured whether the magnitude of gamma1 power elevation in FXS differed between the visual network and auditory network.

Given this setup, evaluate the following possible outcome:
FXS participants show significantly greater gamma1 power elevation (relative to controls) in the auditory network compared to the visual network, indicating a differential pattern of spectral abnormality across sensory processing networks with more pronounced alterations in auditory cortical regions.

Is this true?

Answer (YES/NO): NO